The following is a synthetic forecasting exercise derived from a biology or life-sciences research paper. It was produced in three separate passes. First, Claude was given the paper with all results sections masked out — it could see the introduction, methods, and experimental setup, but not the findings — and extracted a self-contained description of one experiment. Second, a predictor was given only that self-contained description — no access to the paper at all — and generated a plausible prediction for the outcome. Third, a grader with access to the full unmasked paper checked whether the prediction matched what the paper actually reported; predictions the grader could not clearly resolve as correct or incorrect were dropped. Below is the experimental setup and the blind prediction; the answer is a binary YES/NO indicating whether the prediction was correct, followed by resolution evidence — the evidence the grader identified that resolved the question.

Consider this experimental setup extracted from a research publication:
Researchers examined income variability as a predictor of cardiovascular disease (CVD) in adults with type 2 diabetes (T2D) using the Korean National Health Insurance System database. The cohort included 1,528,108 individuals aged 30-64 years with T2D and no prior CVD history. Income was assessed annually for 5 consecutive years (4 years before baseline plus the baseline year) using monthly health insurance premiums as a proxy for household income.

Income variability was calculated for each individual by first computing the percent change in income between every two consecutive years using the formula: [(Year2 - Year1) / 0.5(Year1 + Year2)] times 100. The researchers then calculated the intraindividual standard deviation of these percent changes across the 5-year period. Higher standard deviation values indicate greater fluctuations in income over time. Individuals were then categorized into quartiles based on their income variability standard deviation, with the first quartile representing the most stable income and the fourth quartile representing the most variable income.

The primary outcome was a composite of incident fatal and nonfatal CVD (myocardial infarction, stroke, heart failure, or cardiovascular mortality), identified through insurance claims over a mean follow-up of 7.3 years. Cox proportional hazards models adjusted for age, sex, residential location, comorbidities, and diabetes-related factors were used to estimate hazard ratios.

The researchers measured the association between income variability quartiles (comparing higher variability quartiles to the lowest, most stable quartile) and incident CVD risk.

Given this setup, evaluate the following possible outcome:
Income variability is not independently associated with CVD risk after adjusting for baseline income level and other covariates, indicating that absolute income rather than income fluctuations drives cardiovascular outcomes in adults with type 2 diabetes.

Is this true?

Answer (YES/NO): NO